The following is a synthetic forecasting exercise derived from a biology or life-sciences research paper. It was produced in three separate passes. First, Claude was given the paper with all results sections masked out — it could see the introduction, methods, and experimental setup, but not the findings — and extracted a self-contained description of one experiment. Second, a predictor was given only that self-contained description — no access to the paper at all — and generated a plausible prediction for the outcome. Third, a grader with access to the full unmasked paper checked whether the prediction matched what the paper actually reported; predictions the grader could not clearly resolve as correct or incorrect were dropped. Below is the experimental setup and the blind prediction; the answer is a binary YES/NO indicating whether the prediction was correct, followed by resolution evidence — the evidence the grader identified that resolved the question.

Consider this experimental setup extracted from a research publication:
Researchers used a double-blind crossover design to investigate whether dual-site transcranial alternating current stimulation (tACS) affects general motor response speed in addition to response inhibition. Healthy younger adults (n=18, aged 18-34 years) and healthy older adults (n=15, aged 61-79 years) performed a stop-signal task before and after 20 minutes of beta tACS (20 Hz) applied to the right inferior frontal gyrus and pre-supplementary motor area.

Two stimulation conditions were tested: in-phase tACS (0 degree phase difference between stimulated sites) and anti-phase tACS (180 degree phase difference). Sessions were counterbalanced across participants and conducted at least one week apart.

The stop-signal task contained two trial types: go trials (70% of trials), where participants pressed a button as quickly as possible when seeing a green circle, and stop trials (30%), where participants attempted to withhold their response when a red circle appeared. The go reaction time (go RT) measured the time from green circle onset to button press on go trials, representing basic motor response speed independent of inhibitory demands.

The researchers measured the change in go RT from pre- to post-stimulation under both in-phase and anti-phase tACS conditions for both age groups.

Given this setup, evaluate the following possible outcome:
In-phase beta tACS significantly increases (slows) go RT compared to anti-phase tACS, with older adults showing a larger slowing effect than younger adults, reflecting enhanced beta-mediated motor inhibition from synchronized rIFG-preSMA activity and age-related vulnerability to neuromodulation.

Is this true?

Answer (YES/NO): NO